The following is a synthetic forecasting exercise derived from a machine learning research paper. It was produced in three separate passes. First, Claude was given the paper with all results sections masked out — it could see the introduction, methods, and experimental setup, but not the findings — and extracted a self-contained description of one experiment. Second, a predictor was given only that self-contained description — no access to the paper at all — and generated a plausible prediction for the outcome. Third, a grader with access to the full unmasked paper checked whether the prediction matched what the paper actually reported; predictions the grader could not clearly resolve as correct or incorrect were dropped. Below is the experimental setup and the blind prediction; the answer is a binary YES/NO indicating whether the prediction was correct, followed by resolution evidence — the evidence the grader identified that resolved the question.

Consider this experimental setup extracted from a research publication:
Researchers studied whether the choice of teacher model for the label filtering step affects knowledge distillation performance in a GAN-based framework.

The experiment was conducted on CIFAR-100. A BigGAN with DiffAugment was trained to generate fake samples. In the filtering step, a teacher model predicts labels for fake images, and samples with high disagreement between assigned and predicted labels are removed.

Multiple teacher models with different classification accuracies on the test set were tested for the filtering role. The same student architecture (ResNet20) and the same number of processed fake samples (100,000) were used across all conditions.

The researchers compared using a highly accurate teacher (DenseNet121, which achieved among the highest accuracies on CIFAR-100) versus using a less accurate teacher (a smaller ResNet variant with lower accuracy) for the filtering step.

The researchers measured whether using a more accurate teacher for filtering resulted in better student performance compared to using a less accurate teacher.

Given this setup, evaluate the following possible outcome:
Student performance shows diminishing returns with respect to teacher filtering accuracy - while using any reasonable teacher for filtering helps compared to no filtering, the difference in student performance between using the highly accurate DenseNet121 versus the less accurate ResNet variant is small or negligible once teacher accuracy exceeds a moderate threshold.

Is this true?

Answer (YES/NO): NO